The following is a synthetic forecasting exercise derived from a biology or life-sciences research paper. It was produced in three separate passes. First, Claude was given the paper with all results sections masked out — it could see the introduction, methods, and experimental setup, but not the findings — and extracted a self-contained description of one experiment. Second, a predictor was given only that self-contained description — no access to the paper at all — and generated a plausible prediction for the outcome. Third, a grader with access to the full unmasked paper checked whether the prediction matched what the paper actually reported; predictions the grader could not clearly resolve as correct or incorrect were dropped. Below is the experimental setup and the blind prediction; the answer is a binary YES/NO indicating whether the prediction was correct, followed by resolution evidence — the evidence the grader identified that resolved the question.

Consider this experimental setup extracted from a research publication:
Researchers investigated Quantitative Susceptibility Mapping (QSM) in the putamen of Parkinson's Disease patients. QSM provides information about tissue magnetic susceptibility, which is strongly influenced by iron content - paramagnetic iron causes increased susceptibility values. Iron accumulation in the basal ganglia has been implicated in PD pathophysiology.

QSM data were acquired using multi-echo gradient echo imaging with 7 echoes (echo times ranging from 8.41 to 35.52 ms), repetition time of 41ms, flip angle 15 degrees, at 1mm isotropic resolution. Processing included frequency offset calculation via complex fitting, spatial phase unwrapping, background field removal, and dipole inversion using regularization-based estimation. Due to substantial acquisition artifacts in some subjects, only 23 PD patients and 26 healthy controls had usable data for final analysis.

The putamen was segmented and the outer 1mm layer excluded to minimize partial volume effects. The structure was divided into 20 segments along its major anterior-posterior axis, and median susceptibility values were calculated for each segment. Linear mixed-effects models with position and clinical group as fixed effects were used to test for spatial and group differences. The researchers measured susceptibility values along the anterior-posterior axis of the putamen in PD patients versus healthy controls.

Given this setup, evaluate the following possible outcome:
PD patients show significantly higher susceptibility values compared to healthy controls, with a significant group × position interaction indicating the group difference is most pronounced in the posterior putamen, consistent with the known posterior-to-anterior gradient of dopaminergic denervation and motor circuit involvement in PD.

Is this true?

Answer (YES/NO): NO